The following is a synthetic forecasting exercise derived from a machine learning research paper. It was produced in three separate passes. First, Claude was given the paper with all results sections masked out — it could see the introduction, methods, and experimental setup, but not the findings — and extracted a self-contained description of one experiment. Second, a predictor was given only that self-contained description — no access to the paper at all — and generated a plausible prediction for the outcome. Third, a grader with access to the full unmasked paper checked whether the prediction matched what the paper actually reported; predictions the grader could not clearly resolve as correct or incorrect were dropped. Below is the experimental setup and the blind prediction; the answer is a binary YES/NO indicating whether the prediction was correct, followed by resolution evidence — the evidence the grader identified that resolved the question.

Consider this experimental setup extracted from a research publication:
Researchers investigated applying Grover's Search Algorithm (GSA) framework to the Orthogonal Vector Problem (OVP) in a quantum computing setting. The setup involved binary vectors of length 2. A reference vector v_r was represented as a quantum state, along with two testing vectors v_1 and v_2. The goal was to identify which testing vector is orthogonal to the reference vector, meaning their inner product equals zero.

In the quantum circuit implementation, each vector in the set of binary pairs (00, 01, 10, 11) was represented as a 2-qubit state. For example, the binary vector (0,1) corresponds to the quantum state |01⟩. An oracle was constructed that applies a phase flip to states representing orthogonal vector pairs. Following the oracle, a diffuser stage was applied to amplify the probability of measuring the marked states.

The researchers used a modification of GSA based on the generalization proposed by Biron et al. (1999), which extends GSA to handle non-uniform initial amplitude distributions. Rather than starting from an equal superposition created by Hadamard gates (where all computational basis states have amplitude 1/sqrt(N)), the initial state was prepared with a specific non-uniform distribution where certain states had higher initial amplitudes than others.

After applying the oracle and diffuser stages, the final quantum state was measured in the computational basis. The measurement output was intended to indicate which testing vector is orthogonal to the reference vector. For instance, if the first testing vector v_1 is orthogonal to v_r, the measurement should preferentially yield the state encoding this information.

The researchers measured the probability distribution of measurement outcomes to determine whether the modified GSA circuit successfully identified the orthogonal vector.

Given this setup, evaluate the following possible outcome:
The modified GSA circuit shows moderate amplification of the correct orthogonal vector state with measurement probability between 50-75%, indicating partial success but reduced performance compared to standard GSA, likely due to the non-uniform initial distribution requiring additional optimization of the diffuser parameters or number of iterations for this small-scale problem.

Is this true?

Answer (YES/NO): NO